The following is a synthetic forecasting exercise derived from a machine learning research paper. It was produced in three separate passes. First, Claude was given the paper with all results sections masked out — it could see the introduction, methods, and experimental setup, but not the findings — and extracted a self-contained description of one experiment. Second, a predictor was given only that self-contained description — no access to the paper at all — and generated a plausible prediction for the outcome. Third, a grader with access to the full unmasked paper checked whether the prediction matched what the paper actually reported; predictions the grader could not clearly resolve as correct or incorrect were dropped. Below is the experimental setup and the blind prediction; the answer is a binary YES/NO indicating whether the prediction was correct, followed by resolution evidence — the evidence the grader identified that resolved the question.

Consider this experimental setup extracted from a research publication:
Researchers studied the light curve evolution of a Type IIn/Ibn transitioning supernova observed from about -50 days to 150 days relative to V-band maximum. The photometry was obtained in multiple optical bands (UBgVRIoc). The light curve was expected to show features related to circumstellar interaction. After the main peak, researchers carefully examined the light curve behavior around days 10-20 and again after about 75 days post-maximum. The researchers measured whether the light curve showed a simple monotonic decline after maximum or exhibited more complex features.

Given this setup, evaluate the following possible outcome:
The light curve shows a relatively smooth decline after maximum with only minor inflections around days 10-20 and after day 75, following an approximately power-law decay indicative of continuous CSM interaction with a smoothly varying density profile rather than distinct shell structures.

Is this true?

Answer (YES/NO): NO